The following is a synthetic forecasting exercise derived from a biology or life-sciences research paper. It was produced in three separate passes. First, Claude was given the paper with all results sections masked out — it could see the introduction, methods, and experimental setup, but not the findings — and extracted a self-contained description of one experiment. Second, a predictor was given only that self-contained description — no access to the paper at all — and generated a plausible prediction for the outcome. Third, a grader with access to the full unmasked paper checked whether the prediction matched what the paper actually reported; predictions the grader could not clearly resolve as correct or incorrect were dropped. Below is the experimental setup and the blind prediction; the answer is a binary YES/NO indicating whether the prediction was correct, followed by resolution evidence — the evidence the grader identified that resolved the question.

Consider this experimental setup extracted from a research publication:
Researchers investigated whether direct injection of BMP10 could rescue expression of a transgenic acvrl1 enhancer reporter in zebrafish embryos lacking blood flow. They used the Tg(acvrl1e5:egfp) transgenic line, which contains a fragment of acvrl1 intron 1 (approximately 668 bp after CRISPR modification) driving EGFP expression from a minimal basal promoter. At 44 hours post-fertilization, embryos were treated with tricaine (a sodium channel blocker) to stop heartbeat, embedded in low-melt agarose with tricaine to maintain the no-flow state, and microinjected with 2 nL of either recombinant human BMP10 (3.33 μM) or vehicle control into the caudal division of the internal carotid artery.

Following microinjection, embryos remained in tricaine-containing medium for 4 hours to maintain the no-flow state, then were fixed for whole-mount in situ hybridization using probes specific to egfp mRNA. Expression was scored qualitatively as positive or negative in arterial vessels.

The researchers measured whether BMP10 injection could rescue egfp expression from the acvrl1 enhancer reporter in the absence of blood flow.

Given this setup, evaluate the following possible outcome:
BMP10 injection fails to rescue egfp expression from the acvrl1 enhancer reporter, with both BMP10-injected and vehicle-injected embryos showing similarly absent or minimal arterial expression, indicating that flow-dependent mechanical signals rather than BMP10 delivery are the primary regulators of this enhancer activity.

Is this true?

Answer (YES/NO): NO